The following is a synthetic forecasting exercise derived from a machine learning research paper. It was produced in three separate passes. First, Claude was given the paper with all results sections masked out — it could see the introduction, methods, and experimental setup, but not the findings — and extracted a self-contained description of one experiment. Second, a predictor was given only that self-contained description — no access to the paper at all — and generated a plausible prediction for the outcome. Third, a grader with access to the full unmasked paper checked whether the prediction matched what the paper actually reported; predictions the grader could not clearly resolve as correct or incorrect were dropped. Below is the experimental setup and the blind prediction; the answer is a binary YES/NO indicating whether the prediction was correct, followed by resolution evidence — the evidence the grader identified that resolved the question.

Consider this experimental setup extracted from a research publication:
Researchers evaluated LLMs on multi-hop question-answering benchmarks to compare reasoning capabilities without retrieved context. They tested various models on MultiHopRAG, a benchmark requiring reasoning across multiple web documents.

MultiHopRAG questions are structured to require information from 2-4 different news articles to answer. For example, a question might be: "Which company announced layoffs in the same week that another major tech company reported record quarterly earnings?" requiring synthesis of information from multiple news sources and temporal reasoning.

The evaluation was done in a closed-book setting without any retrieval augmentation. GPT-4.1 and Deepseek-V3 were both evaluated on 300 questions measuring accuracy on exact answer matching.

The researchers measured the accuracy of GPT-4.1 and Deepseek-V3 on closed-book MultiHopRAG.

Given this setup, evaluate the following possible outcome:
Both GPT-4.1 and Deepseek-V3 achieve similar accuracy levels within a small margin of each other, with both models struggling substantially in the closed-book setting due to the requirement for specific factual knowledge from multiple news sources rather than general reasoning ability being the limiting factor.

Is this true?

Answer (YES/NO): NO